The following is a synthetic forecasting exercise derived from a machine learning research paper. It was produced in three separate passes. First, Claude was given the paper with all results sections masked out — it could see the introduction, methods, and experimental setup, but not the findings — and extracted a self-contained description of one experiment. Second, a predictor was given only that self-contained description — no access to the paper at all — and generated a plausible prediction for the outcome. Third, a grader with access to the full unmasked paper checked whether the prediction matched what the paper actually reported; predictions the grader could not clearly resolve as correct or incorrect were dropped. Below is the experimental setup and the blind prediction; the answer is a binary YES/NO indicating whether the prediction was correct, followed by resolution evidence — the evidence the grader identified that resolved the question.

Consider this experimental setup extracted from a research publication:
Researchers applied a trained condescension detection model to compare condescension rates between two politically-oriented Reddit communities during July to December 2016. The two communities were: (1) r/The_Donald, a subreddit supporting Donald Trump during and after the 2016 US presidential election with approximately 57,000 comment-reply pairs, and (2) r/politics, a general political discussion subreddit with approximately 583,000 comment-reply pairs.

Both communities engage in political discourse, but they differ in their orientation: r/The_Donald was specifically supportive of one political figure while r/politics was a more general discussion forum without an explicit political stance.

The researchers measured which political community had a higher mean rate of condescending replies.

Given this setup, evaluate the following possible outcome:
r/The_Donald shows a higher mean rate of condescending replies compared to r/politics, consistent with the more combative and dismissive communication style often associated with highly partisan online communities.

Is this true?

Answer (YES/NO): NO